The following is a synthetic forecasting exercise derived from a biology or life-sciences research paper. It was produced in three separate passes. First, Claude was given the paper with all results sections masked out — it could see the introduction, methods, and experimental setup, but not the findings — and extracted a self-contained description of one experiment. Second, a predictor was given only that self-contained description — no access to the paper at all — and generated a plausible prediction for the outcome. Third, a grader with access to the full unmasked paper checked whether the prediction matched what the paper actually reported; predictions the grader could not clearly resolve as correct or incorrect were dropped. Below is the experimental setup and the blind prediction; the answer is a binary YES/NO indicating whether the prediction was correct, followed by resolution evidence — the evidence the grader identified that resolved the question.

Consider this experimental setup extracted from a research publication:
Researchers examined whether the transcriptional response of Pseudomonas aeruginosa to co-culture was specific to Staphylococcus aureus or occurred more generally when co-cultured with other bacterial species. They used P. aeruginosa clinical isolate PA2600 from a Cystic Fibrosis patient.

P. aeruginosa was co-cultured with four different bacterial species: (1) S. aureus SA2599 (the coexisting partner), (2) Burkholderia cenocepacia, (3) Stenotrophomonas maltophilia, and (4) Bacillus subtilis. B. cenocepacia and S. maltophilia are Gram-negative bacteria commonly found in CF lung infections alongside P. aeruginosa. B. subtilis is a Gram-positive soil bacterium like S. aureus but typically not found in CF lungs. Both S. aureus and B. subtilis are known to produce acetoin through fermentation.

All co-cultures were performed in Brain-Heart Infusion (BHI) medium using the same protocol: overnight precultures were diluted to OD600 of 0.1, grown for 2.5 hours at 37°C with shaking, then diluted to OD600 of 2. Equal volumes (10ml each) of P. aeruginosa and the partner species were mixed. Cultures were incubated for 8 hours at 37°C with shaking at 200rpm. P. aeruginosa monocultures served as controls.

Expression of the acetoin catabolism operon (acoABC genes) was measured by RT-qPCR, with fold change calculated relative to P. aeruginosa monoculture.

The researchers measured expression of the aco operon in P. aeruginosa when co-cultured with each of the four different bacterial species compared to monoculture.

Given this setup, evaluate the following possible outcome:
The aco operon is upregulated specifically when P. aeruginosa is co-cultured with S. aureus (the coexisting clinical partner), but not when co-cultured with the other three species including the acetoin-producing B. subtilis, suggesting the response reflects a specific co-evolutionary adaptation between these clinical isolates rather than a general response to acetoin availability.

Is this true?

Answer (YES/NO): NO